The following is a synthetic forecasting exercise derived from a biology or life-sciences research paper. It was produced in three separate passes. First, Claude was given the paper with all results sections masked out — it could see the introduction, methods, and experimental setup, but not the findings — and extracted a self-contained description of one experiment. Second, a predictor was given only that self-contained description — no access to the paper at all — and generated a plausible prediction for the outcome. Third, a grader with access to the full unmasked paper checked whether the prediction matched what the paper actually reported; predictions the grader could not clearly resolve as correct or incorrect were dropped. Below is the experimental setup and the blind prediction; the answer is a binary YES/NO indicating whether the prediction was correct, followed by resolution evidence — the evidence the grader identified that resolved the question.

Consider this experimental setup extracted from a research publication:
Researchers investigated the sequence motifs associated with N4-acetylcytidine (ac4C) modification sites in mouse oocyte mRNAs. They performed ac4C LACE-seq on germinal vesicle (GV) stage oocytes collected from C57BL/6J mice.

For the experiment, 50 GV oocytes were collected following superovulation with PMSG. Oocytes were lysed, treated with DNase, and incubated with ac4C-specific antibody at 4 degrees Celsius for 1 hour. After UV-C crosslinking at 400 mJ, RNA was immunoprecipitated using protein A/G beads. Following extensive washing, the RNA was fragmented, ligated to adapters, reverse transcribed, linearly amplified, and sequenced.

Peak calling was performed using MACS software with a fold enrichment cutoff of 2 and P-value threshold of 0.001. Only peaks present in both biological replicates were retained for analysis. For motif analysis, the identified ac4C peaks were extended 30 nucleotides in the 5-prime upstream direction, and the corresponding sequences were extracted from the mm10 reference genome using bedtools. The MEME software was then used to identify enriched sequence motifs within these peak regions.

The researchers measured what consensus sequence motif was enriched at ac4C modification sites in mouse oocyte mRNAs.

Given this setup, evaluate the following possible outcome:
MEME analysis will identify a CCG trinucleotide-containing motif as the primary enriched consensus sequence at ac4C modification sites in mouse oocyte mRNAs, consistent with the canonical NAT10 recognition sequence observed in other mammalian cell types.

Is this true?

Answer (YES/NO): NO